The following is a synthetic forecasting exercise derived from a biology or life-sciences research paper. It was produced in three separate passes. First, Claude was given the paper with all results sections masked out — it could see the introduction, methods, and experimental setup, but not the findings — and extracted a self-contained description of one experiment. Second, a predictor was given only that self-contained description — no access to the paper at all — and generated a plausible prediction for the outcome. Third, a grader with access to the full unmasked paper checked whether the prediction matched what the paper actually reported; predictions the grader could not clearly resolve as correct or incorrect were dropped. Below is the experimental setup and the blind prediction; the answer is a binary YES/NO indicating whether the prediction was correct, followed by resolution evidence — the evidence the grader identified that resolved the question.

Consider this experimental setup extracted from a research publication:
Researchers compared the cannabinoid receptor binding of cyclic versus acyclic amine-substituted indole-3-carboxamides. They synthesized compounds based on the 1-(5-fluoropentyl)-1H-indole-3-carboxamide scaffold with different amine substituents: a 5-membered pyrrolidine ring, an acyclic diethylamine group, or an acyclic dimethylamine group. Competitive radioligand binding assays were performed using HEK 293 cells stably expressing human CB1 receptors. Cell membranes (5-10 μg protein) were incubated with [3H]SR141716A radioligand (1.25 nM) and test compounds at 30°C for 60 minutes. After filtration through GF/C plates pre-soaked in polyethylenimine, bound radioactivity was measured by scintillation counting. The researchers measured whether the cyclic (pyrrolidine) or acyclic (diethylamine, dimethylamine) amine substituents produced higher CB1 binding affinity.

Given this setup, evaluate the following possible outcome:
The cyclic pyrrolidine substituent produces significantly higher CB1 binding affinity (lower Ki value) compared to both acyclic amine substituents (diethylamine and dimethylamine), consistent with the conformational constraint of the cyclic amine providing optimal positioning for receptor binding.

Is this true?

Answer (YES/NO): NO